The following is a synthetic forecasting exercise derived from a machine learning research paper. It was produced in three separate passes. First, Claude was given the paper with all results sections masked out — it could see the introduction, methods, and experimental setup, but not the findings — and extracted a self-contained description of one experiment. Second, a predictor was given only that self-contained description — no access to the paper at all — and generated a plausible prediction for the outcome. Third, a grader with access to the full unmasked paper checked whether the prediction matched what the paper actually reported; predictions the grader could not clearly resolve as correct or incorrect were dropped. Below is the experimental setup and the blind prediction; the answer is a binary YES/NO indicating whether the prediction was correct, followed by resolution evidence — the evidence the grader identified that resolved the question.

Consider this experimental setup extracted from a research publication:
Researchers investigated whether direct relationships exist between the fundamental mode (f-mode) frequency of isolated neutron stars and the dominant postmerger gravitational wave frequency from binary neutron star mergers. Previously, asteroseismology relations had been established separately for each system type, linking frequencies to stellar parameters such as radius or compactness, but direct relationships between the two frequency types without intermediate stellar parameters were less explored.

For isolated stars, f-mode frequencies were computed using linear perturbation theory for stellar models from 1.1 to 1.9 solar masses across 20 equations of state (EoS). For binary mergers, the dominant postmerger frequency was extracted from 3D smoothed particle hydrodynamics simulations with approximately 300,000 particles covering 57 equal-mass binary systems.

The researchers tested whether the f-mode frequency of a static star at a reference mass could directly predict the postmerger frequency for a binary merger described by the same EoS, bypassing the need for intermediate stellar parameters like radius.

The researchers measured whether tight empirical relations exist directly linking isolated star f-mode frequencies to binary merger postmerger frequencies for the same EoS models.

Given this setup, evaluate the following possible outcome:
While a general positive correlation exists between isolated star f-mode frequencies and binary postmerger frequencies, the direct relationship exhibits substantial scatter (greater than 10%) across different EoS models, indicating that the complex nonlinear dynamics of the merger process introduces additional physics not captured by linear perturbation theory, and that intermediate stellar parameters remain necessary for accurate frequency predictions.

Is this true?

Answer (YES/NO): NO